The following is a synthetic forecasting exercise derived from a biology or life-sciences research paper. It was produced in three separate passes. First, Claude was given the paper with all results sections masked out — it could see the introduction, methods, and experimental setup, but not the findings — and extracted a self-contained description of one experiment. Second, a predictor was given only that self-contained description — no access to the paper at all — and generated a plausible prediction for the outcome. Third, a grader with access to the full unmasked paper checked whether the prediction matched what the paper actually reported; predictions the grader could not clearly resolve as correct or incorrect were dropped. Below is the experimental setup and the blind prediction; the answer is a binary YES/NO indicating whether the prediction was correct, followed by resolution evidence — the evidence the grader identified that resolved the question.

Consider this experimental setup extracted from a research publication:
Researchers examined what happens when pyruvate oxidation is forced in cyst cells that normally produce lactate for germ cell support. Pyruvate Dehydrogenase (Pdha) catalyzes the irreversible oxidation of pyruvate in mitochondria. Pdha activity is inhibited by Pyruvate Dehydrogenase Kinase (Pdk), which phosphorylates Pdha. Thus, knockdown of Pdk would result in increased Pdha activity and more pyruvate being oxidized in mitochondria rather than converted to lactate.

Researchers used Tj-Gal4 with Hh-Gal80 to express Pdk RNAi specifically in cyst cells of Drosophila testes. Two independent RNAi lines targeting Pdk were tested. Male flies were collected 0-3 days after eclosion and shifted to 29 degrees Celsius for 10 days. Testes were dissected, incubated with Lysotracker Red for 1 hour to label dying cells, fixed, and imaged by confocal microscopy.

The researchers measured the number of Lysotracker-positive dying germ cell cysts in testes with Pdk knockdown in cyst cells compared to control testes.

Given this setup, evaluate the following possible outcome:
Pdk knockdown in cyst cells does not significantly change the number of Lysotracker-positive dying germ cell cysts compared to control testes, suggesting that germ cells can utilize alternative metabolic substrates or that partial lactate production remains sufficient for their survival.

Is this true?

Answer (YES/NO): NO